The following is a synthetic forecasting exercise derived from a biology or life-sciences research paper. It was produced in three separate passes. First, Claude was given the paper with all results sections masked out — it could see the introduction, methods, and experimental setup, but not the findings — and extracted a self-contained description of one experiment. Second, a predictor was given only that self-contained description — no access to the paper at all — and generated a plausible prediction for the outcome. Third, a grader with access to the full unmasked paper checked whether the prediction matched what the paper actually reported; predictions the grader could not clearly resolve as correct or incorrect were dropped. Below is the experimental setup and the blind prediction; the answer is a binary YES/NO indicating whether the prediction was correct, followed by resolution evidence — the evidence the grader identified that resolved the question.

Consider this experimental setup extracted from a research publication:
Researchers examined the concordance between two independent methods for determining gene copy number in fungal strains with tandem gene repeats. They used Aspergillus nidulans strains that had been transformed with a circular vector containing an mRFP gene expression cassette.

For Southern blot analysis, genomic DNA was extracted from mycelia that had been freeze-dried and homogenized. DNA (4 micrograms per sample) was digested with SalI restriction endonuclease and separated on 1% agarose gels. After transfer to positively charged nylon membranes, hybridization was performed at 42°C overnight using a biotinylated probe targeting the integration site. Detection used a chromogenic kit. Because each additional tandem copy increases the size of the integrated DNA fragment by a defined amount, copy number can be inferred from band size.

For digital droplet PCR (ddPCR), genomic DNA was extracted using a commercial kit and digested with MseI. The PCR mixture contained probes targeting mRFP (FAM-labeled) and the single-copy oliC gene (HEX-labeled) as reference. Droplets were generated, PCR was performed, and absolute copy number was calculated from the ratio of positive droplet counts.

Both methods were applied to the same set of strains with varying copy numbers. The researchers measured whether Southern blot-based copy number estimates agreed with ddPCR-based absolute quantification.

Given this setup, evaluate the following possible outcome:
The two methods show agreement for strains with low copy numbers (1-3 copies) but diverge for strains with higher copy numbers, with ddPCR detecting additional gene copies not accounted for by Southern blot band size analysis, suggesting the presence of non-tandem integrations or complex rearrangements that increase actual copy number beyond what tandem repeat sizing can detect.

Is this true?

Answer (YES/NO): NO